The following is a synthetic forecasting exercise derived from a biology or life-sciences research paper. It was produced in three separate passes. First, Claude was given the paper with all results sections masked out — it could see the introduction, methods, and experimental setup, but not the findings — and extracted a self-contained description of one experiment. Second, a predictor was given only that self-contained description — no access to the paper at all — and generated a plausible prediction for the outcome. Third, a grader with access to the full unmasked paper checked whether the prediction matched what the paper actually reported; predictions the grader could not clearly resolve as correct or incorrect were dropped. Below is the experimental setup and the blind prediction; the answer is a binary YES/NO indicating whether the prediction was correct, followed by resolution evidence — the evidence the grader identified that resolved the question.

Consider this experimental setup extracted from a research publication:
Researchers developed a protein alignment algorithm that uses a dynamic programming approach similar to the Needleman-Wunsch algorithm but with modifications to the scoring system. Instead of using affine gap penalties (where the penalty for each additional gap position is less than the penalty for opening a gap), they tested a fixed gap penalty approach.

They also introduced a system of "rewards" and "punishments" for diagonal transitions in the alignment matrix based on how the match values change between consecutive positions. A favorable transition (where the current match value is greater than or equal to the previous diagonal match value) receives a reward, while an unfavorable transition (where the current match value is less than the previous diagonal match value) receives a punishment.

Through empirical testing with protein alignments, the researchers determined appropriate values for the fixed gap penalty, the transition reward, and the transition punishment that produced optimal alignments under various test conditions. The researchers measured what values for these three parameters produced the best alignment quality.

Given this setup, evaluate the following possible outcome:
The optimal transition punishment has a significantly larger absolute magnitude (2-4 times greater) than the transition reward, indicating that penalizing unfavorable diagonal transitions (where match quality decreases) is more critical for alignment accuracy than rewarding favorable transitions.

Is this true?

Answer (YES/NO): NO